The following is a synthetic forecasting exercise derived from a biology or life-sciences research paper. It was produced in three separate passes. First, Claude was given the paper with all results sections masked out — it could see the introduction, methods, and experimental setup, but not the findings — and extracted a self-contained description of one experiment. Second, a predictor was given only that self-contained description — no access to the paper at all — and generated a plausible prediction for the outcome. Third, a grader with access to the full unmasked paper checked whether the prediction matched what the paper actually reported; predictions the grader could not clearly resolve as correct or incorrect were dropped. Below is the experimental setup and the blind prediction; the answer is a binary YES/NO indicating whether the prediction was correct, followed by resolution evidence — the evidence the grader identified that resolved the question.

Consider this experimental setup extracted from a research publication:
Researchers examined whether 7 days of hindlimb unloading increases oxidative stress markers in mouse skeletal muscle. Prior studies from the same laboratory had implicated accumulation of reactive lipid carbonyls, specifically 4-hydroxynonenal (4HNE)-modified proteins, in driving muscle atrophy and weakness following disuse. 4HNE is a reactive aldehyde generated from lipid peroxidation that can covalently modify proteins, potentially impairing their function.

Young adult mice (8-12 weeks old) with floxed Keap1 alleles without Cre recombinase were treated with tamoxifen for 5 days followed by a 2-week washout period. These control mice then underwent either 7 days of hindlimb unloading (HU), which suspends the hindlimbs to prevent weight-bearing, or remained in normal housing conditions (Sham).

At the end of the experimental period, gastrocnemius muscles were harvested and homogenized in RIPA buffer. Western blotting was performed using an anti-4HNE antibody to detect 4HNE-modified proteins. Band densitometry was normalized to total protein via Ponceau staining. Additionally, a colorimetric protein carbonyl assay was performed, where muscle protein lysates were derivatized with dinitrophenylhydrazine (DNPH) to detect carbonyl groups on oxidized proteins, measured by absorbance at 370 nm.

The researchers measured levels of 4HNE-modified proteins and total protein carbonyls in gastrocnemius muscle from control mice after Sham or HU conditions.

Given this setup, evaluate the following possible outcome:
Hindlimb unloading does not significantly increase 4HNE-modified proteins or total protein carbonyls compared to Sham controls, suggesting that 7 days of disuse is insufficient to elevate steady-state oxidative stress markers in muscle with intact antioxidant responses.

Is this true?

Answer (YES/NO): YES